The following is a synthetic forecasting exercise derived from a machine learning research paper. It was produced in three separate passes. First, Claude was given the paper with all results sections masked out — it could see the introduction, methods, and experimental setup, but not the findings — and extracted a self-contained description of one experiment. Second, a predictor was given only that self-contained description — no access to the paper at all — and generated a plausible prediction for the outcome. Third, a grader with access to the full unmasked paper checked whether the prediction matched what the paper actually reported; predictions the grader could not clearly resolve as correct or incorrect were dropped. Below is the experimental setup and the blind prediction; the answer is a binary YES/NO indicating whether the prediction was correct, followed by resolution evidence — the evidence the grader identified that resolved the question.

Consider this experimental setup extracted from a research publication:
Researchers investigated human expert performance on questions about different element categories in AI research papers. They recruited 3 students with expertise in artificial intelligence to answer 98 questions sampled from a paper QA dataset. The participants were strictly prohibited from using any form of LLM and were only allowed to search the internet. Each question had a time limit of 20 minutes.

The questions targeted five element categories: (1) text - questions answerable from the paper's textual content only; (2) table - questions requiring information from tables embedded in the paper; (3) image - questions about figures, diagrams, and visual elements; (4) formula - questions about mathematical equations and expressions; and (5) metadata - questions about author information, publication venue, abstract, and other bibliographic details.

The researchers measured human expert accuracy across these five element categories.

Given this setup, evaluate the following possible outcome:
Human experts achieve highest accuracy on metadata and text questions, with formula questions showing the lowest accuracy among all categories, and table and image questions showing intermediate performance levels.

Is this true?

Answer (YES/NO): NO